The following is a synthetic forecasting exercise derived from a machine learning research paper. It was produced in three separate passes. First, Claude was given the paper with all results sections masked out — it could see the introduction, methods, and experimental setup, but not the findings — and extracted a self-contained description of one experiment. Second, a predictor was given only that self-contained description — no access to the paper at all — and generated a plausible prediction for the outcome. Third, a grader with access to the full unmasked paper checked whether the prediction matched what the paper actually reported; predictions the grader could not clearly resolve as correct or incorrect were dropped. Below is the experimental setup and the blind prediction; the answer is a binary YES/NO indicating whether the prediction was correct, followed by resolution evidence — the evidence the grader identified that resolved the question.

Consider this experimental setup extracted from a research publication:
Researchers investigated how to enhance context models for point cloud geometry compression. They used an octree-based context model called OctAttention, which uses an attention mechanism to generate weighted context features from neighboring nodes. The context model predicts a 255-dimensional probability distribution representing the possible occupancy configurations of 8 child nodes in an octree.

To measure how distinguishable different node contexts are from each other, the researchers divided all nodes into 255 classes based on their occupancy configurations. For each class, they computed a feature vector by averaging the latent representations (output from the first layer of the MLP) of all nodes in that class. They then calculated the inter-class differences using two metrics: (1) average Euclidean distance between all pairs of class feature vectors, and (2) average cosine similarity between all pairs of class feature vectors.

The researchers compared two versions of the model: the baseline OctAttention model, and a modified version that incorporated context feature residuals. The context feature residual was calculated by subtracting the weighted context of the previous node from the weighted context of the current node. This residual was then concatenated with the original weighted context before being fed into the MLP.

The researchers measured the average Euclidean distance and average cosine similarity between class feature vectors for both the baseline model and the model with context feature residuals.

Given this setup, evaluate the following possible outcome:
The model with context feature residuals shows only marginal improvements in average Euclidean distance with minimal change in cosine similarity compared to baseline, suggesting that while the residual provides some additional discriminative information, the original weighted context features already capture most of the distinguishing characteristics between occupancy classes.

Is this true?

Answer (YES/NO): NO